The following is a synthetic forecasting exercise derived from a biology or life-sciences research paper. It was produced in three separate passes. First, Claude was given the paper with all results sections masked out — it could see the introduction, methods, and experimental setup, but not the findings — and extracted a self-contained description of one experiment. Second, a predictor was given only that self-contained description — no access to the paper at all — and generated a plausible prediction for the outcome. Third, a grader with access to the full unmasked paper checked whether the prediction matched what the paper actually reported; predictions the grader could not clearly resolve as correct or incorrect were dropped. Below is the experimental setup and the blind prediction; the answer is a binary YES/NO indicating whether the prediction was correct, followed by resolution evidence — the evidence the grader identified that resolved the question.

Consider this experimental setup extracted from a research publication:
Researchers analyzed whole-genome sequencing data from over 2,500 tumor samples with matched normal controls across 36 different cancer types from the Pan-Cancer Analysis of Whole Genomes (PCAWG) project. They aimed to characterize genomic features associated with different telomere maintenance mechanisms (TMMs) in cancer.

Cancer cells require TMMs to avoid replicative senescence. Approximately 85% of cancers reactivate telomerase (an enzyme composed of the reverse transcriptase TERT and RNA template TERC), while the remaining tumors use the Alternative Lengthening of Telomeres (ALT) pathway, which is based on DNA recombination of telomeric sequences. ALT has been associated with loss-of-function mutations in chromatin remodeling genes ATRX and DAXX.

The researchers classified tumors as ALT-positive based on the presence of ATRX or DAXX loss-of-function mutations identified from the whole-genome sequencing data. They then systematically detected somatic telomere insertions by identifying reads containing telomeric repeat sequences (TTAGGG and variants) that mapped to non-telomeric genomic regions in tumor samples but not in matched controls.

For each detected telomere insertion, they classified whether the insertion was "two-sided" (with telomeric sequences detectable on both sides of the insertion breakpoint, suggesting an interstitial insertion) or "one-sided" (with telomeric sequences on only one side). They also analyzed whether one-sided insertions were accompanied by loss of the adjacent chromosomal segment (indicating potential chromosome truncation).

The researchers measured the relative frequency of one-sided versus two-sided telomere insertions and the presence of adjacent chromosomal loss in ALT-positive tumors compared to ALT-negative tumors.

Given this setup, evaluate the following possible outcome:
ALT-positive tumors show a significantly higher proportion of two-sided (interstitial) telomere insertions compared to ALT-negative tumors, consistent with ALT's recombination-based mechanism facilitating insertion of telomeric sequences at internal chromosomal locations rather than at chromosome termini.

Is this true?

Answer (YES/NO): NO